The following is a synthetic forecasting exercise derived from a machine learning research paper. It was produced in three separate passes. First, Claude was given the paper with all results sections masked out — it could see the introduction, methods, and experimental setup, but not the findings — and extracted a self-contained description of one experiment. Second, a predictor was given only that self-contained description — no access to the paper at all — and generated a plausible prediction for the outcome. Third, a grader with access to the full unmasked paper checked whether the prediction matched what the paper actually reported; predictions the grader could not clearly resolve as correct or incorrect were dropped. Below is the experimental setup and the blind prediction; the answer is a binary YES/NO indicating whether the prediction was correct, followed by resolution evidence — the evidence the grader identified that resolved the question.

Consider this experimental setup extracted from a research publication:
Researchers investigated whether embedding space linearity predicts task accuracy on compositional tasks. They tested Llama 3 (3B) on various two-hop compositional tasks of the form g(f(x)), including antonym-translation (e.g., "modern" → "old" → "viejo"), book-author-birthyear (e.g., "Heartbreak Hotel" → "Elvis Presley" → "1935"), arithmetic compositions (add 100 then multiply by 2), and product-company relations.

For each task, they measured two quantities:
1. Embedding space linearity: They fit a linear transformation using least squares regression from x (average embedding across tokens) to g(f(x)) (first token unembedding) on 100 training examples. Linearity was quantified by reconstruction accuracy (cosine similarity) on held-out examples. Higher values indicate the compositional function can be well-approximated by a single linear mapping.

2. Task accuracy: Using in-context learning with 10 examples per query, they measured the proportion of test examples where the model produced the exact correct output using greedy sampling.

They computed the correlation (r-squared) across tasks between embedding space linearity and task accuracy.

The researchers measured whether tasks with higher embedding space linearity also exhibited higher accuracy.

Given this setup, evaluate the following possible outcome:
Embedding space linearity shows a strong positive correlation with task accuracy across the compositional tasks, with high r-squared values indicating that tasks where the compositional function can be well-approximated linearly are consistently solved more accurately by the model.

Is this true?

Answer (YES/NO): NO